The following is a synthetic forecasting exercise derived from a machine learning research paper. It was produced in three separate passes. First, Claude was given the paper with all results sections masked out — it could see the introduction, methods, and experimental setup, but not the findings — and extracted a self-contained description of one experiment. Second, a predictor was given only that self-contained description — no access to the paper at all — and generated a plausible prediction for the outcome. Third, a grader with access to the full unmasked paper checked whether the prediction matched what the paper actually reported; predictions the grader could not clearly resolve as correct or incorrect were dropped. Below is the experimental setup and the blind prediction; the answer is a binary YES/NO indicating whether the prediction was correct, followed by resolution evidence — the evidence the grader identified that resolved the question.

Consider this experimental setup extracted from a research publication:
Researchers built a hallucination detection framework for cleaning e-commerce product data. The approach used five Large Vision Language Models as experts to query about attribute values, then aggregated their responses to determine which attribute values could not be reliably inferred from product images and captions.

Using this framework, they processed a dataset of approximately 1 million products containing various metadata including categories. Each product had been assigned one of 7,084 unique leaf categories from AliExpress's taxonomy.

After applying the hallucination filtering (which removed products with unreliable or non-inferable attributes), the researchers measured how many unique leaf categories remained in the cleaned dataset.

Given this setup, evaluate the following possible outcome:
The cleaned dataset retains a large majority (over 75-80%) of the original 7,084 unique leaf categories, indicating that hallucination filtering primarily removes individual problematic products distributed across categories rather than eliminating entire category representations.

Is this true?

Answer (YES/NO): NO